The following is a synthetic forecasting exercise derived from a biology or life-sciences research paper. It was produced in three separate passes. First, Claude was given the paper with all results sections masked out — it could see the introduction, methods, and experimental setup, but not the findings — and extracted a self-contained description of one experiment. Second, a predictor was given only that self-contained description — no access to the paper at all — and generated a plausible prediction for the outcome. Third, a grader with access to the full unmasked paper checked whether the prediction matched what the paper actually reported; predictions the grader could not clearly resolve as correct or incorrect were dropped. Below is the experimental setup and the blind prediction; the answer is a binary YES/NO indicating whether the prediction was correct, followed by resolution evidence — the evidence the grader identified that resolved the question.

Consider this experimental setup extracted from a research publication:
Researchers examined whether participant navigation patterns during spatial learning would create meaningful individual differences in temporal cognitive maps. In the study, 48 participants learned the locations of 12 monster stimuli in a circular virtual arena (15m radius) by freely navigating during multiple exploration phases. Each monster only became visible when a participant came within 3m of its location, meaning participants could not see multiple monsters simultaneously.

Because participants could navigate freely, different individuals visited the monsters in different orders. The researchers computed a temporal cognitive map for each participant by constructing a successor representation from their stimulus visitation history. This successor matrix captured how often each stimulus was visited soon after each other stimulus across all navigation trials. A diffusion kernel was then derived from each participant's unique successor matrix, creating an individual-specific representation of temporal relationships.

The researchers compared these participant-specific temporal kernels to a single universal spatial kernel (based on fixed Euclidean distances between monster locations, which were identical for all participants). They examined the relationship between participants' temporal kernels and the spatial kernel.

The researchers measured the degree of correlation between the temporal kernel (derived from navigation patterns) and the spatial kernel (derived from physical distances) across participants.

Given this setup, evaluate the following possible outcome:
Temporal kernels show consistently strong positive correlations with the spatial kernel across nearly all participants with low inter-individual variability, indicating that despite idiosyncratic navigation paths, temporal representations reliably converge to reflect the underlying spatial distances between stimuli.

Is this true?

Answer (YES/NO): NO